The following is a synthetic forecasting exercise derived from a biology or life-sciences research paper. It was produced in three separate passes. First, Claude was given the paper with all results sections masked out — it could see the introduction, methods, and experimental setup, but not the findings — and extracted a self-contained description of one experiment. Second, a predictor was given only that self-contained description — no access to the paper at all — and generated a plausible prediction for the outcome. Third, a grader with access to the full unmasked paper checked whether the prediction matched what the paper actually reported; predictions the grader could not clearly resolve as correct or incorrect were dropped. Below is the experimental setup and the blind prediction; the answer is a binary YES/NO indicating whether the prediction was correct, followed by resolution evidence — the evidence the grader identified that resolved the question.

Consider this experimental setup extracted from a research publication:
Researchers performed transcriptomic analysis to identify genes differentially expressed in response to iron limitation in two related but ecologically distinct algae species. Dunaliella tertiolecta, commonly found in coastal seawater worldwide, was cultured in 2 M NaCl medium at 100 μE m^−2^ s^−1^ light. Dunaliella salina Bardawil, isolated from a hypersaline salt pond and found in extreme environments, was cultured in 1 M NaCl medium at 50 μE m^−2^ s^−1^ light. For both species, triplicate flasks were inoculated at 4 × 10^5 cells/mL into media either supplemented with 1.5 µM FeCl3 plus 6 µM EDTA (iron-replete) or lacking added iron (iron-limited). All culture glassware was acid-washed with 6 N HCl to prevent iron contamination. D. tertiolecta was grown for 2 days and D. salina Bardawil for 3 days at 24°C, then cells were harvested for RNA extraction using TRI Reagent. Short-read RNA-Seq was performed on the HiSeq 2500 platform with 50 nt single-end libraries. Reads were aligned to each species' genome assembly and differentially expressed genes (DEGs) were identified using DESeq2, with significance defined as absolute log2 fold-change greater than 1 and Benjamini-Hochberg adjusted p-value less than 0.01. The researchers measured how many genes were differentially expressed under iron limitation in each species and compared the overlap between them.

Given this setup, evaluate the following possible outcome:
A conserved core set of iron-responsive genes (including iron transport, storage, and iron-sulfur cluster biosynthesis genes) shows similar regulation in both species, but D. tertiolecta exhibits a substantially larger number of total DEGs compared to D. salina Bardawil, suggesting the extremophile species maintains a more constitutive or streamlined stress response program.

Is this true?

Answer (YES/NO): YES